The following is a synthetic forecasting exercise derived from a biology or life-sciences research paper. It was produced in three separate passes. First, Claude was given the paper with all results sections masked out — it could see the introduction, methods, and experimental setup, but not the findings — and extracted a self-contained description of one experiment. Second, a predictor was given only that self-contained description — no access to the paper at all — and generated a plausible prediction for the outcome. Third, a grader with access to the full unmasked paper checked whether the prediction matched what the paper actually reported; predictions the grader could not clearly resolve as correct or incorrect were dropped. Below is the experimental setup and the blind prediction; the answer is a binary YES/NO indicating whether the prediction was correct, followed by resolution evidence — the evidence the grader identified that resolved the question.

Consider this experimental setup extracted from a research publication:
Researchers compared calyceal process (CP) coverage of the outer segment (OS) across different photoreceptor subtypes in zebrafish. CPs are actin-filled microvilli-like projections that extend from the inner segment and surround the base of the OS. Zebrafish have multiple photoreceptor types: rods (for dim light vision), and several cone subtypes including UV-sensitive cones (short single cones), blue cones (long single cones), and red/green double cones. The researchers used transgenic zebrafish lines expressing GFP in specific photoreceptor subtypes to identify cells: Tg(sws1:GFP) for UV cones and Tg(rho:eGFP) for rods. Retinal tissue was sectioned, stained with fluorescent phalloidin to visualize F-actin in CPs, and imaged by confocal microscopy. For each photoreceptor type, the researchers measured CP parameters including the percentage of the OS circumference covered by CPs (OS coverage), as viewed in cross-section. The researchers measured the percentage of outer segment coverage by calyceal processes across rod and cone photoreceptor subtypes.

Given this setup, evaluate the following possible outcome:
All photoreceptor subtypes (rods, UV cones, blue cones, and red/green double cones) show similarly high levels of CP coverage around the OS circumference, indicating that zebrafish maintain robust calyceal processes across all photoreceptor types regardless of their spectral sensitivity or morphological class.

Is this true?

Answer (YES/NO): NO